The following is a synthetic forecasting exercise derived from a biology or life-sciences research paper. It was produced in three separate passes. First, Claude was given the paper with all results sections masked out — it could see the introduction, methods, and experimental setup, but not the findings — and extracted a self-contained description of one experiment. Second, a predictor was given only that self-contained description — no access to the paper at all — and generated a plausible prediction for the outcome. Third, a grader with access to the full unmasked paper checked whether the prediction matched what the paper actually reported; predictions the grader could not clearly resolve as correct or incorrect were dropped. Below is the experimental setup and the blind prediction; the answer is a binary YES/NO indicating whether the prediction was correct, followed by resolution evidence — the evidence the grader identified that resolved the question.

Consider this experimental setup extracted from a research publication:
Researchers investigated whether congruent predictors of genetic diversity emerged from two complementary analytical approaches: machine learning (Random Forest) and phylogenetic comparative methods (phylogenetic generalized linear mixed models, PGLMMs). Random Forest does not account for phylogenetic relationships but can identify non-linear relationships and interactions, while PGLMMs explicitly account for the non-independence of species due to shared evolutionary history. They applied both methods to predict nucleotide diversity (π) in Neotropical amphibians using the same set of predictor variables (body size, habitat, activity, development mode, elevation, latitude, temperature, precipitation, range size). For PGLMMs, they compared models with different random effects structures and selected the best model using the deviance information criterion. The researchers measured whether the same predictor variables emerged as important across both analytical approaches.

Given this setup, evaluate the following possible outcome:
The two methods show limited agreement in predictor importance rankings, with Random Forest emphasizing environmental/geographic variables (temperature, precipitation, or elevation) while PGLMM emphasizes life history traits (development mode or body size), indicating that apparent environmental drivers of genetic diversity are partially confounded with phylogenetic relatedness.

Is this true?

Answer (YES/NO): NO